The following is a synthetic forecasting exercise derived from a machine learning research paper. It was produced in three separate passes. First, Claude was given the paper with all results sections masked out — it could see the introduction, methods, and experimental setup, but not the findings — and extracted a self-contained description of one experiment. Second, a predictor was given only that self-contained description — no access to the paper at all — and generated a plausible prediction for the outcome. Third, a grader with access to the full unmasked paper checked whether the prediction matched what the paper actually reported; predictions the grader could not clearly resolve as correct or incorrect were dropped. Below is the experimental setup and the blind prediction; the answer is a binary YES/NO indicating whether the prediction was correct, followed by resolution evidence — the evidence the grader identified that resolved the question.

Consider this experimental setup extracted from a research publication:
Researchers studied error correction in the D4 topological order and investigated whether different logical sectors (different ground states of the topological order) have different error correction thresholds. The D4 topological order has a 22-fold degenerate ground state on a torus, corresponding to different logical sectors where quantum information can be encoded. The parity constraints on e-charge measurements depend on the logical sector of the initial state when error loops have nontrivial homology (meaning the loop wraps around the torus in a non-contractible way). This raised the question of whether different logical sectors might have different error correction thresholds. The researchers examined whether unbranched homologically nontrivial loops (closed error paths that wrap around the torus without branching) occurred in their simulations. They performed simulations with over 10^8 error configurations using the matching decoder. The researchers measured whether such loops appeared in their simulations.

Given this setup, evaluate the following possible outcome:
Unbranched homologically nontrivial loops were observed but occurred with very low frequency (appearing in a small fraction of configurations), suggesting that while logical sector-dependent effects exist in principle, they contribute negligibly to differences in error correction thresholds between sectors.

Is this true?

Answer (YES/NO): NO